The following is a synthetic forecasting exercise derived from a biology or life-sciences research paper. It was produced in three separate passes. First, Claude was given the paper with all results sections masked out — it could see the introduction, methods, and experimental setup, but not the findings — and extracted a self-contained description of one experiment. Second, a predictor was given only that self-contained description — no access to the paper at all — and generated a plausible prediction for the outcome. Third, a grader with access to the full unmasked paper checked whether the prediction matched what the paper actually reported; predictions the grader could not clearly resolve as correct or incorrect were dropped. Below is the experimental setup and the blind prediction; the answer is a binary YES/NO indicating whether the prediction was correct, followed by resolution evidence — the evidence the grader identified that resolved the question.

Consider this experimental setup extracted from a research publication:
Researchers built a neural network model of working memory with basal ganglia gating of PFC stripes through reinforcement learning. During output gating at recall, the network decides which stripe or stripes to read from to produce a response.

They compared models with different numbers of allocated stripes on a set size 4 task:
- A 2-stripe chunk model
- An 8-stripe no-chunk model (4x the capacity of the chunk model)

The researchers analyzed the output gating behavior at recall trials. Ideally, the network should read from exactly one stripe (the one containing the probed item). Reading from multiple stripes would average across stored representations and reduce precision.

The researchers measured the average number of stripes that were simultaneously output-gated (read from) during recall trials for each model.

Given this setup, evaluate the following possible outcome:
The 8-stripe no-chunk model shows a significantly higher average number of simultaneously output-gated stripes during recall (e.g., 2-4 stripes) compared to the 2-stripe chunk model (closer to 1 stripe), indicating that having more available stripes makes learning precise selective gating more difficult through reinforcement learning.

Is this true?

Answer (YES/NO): YES